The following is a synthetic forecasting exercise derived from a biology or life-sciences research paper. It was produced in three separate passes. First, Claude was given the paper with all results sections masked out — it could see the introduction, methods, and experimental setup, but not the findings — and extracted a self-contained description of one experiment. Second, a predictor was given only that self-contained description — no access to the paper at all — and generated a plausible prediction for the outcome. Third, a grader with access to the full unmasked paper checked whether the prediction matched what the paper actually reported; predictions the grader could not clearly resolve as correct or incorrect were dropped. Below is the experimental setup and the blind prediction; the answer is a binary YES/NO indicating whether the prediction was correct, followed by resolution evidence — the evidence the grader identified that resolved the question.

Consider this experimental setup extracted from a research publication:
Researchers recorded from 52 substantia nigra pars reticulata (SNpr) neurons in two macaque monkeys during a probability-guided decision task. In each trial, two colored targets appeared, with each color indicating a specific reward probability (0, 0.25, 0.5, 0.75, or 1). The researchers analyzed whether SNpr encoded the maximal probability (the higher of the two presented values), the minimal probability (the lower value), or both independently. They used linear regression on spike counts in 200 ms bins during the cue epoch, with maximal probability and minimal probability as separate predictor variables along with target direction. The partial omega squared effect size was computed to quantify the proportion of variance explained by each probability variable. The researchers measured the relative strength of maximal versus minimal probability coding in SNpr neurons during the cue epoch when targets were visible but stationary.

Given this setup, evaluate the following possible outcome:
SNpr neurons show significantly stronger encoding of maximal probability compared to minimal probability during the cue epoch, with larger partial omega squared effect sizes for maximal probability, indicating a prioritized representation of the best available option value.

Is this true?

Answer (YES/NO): YES